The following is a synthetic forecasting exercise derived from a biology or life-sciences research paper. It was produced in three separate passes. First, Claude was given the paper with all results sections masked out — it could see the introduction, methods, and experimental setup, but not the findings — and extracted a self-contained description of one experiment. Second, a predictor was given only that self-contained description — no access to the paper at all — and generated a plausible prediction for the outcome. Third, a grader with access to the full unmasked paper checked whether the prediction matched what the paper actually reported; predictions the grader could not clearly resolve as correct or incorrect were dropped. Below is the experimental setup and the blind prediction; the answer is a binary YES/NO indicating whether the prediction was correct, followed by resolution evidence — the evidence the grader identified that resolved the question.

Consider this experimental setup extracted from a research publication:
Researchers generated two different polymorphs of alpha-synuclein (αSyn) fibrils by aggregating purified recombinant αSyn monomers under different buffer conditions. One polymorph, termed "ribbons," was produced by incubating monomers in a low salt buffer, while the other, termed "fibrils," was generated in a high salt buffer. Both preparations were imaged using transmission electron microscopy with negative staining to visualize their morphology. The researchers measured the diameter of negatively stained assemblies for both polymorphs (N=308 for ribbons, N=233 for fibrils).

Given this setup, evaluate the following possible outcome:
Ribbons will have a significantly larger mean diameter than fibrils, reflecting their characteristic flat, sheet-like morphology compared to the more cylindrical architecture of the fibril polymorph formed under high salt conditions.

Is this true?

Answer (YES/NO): YES